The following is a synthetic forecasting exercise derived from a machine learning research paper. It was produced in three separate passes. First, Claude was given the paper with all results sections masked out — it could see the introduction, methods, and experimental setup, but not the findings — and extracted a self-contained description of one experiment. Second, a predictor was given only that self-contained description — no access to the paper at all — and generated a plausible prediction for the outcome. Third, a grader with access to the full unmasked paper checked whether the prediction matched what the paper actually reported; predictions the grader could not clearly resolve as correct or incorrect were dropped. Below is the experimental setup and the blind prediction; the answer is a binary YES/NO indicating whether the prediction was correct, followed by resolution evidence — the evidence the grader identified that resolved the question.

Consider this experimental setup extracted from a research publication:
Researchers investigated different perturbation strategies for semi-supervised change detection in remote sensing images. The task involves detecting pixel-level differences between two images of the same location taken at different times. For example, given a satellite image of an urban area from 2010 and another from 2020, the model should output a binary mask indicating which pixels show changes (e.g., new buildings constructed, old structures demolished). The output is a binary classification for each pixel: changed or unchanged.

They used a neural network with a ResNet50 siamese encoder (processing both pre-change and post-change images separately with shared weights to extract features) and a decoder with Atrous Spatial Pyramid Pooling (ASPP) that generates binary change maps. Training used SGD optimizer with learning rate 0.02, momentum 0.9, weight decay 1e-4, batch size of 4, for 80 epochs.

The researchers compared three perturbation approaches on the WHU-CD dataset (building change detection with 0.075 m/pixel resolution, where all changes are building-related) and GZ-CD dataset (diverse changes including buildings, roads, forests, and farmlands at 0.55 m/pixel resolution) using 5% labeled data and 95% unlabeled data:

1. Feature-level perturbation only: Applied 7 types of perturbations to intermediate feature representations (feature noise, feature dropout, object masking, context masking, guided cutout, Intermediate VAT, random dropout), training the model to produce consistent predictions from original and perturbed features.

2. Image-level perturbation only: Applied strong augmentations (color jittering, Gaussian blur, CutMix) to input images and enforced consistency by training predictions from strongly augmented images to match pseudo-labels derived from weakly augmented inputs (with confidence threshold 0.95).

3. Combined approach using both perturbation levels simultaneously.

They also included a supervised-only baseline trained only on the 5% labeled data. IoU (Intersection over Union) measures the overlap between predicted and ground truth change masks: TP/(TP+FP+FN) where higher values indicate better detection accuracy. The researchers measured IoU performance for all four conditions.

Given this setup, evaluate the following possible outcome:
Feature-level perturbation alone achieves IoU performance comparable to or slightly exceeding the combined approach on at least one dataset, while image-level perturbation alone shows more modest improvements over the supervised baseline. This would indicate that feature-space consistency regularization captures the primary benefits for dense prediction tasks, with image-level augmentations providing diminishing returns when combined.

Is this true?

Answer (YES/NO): NO